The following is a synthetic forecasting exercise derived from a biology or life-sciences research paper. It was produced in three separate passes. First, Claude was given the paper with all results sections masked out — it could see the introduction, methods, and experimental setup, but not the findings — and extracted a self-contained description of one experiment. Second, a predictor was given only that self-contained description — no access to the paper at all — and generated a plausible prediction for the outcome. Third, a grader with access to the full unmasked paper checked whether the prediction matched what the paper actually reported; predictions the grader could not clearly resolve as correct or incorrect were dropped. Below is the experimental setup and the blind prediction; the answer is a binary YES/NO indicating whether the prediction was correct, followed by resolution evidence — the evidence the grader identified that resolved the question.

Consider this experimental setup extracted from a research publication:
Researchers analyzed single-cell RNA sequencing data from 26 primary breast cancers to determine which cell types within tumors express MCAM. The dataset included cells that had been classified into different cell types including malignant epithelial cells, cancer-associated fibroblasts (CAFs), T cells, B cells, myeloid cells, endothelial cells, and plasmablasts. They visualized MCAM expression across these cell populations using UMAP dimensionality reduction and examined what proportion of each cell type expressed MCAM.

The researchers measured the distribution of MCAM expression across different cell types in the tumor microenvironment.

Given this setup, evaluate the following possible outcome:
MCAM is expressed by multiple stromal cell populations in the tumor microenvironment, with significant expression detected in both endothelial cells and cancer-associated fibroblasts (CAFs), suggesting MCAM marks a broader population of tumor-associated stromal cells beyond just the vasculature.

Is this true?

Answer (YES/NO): NO